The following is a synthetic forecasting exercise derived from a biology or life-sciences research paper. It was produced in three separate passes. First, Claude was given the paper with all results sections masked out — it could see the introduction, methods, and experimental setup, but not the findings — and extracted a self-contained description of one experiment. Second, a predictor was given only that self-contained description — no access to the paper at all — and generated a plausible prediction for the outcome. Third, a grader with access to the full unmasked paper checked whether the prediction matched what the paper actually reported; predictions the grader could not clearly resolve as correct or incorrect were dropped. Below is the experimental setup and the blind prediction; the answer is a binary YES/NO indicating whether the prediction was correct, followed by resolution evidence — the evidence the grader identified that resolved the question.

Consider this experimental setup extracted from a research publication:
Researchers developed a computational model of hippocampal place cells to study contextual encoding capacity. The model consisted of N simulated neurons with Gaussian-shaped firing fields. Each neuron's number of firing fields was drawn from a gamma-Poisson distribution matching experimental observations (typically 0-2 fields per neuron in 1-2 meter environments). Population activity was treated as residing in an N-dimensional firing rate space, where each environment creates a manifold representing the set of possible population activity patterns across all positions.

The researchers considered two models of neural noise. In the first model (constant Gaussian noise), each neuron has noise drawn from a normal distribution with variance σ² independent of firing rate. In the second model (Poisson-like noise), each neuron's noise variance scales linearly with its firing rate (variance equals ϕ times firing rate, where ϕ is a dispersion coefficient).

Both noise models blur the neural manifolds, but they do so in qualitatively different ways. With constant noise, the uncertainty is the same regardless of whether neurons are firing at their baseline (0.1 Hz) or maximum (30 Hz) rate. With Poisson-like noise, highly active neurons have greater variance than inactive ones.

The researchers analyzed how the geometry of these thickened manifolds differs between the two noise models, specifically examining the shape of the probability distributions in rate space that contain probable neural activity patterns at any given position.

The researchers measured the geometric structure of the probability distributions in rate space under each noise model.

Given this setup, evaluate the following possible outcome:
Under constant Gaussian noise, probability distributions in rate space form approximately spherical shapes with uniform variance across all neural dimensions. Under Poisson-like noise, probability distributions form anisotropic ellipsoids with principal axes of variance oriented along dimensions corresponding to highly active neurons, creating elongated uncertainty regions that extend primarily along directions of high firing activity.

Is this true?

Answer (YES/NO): YES